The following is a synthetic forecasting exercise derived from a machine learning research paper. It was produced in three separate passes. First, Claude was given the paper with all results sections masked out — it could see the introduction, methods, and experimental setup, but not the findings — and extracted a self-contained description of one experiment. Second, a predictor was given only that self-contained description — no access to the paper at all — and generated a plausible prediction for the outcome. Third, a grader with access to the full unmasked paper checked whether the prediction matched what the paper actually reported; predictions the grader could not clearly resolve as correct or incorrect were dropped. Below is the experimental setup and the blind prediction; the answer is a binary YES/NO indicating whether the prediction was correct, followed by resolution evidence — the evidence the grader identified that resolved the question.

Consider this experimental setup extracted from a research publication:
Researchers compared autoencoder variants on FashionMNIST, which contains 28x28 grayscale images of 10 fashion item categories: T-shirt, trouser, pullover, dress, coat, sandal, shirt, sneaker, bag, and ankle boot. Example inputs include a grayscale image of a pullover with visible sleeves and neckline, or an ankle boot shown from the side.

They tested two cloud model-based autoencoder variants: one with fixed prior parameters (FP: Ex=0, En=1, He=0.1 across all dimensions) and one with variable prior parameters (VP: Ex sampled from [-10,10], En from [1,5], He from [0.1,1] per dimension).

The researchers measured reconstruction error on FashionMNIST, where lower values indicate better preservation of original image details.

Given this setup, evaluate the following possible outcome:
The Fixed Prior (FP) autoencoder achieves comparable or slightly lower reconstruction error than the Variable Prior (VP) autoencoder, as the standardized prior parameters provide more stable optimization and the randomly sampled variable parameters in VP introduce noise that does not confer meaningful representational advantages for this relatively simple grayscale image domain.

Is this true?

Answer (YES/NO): YES